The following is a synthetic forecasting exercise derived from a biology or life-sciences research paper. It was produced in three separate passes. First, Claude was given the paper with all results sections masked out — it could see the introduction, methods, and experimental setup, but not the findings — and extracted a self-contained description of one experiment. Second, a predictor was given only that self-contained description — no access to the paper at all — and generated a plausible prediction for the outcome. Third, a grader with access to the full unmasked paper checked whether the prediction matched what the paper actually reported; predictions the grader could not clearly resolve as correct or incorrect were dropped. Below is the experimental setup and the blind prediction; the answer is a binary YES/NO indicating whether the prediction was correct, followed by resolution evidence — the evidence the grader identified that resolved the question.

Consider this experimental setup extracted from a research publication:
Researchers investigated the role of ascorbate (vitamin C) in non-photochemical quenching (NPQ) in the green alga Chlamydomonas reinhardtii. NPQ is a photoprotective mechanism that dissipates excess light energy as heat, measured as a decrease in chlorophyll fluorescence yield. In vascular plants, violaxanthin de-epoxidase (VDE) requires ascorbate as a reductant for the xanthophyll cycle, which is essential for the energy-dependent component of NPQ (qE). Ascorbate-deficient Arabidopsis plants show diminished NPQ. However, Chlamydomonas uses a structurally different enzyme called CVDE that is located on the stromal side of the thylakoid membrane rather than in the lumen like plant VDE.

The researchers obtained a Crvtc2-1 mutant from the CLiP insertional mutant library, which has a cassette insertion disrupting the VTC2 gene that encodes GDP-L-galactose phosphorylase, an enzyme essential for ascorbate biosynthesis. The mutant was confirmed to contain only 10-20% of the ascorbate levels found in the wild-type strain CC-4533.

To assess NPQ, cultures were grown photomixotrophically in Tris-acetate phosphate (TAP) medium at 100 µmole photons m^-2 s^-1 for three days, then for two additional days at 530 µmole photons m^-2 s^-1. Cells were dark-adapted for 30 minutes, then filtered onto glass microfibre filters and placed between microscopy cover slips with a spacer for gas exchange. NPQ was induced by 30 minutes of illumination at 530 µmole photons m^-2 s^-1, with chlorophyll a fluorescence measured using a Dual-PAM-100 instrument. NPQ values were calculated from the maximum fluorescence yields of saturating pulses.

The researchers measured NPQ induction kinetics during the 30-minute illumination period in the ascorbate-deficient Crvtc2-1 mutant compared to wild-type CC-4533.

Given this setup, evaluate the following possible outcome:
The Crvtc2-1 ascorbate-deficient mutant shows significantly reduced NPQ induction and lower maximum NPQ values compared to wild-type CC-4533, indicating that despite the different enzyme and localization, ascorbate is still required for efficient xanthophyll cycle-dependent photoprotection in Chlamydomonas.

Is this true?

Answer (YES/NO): NO